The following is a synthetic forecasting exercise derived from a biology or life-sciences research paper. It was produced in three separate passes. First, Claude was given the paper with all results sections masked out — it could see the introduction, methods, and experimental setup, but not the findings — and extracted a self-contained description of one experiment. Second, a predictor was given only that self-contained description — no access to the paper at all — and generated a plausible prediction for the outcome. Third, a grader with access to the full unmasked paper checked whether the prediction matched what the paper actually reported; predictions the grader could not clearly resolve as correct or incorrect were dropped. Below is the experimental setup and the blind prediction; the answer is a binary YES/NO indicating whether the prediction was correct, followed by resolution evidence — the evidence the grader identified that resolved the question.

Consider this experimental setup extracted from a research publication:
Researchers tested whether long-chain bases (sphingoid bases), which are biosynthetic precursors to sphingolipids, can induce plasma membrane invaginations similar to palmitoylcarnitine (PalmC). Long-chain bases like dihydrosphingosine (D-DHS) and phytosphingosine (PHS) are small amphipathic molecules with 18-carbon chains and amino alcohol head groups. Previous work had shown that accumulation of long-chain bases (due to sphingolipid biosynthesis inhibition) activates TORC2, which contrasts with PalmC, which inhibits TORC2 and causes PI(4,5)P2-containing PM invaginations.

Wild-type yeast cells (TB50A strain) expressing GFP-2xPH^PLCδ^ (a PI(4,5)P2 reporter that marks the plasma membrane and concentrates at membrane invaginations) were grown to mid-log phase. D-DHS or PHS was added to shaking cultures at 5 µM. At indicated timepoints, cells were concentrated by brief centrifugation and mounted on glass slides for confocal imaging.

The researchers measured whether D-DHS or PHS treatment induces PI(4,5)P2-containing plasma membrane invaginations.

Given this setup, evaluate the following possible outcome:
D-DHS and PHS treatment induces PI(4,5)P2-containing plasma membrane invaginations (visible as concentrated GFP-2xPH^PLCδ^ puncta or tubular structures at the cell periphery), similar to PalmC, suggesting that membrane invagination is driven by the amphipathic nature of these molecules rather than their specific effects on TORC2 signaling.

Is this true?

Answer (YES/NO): YES